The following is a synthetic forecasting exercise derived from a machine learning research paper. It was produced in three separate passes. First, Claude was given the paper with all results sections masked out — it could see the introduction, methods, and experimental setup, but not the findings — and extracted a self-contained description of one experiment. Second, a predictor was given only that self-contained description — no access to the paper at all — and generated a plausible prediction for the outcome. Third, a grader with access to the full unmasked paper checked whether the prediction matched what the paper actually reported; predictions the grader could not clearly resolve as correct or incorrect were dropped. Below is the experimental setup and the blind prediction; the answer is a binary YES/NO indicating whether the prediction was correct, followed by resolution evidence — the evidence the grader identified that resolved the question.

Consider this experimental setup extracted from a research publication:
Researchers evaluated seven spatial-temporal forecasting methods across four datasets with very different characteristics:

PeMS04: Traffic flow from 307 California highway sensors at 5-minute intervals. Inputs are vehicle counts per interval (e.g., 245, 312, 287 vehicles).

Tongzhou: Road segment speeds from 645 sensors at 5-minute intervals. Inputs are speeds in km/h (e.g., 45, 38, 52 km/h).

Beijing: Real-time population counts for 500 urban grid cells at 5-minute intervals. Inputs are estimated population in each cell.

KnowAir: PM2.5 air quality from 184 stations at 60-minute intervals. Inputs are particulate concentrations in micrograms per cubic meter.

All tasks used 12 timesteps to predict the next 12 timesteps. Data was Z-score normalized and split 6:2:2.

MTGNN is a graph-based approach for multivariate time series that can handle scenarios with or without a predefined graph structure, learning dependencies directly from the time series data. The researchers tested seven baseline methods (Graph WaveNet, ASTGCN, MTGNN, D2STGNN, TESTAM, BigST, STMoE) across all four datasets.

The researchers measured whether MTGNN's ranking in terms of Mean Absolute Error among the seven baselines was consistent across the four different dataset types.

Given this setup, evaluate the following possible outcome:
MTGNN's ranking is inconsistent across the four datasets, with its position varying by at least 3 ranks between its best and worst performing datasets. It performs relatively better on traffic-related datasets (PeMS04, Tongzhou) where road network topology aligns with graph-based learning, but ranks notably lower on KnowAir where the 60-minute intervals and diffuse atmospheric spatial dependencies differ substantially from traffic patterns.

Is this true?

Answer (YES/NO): NO